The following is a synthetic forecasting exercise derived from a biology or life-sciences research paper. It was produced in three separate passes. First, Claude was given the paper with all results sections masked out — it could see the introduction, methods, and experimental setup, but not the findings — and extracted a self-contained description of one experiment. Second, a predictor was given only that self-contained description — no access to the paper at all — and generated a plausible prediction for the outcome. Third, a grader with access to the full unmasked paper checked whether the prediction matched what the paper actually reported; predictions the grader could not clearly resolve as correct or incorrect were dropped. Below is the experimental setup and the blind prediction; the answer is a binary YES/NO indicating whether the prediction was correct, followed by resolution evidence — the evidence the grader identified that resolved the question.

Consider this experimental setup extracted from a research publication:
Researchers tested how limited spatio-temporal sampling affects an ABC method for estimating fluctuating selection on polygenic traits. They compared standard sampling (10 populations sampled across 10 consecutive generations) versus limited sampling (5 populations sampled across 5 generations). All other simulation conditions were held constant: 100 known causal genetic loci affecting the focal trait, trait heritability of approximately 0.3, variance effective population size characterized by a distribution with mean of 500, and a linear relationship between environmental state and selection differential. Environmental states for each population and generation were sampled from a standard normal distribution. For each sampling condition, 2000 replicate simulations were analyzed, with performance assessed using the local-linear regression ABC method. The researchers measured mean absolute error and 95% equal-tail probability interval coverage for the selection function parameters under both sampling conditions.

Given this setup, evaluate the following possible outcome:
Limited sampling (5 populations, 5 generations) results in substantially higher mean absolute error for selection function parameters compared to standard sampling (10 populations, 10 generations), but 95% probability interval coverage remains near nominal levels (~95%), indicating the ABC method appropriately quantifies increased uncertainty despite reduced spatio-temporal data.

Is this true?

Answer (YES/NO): YES